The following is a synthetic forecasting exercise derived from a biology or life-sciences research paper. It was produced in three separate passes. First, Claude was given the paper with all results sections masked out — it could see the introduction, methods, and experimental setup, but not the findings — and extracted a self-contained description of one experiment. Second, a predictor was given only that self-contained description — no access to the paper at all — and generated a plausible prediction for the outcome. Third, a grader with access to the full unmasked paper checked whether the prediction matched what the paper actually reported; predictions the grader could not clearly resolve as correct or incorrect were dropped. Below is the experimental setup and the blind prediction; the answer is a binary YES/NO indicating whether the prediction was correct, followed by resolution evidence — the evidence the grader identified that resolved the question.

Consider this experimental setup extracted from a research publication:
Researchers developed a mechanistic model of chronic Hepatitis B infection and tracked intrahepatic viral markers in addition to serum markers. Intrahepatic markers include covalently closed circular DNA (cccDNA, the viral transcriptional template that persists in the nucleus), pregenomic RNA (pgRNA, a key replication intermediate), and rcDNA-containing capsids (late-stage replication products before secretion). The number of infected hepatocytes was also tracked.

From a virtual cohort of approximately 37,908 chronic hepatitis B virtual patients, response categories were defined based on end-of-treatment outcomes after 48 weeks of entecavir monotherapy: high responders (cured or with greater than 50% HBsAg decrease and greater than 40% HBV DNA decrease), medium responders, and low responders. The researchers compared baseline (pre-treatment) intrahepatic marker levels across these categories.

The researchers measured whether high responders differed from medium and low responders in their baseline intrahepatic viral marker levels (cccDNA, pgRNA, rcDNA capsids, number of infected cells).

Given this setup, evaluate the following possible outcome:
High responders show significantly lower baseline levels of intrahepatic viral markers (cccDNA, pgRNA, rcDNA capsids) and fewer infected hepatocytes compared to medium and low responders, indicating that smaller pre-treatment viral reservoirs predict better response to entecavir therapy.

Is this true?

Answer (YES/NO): YES